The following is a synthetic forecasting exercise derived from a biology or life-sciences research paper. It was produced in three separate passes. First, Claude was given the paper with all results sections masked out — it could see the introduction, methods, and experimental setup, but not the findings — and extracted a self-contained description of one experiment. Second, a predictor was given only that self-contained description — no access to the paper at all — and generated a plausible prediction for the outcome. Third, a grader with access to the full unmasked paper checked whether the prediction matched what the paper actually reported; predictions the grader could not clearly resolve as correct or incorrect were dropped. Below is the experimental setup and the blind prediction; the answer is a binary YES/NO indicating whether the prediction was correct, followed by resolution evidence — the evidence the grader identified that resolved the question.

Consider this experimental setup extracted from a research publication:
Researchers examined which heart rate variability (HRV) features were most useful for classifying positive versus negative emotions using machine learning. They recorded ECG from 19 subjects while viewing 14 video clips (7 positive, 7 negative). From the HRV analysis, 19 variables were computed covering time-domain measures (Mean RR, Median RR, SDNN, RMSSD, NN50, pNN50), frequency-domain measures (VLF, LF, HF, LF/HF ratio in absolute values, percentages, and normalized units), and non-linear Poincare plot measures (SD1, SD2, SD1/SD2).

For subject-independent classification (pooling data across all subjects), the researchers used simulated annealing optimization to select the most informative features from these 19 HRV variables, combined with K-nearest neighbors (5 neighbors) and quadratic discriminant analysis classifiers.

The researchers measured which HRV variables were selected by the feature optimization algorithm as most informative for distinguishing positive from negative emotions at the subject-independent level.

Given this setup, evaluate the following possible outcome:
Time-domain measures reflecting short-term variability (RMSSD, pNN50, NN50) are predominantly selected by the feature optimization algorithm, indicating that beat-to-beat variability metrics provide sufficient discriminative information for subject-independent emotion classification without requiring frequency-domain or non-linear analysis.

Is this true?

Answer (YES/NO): NO